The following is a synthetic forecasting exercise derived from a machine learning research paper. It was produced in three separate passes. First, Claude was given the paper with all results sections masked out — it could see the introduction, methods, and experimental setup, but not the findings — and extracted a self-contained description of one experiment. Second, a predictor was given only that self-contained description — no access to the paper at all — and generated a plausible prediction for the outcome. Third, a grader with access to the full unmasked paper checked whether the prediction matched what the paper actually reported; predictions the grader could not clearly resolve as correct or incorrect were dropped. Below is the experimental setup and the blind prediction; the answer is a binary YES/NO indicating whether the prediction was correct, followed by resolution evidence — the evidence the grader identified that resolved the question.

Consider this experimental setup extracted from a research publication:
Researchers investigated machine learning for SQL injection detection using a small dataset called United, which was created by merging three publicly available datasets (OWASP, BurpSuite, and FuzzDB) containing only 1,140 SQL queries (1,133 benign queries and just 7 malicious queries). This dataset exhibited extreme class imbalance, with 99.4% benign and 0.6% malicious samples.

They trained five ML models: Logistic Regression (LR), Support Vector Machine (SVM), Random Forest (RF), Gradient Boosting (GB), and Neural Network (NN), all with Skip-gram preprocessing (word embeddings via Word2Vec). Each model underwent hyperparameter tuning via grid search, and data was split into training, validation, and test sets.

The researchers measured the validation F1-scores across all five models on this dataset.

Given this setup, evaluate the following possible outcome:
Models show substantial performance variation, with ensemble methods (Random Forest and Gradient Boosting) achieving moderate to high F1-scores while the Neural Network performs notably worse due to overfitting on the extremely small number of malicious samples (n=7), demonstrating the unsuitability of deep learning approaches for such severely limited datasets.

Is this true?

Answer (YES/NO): NO